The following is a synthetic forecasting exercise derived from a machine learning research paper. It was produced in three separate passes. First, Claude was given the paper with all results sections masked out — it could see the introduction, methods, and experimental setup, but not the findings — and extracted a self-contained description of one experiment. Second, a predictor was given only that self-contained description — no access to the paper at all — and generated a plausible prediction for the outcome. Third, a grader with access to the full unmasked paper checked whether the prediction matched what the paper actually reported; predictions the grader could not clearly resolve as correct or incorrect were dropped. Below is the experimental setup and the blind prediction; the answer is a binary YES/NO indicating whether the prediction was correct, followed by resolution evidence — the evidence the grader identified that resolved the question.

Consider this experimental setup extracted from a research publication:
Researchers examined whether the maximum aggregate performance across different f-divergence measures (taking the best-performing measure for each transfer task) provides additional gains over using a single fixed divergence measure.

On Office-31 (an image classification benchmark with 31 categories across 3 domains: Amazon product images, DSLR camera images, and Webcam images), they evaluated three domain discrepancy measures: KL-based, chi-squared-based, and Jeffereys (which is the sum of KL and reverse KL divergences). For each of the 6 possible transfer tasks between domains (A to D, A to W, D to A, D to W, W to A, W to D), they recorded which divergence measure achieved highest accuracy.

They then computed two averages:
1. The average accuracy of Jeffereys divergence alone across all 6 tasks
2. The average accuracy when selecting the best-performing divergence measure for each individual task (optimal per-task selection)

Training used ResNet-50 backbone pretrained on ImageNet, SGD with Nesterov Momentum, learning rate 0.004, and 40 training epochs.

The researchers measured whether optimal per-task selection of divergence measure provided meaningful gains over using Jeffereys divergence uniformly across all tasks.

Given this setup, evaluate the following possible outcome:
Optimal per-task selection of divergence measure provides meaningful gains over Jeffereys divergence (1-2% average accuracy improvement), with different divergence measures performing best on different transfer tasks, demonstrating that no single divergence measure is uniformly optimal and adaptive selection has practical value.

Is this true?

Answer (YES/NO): NO